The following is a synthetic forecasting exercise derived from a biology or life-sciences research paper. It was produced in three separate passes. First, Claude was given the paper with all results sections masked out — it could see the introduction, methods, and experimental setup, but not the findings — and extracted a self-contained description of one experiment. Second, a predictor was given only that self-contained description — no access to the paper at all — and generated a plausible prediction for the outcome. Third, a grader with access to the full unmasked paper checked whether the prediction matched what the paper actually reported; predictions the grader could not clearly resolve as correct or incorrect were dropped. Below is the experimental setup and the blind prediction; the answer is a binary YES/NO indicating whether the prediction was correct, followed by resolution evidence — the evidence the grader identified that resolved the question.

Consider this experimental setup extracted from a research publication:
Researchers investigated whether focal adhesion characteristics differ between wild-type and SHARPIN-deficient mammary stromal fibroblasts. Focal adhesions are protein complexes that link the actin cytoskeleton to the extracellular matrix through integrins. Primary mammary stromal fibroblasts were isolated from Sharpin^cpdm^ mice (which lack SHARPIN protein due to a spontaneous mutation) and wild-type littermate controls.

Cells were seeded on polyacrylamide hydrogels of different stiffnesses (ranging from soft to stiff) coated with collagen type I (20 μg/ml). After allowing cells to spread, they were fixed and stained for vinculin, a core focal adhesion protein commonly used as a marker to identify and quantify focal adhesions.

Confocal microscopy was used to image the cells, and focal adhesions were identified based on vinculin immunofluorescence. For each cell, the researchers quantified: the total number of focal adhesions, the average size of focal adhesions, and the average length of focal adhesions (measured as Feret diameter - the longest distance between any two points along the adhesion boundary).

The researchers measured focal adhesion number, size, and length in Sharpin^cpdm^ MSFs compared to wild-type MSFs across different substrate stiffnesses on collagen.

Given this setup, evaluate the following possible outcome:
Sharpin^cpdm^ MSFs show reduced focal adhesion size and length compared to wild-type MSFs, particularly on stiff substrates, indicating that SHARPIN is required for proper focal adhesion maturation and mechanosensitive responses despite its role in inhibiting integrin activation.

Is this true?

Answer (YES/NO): NO